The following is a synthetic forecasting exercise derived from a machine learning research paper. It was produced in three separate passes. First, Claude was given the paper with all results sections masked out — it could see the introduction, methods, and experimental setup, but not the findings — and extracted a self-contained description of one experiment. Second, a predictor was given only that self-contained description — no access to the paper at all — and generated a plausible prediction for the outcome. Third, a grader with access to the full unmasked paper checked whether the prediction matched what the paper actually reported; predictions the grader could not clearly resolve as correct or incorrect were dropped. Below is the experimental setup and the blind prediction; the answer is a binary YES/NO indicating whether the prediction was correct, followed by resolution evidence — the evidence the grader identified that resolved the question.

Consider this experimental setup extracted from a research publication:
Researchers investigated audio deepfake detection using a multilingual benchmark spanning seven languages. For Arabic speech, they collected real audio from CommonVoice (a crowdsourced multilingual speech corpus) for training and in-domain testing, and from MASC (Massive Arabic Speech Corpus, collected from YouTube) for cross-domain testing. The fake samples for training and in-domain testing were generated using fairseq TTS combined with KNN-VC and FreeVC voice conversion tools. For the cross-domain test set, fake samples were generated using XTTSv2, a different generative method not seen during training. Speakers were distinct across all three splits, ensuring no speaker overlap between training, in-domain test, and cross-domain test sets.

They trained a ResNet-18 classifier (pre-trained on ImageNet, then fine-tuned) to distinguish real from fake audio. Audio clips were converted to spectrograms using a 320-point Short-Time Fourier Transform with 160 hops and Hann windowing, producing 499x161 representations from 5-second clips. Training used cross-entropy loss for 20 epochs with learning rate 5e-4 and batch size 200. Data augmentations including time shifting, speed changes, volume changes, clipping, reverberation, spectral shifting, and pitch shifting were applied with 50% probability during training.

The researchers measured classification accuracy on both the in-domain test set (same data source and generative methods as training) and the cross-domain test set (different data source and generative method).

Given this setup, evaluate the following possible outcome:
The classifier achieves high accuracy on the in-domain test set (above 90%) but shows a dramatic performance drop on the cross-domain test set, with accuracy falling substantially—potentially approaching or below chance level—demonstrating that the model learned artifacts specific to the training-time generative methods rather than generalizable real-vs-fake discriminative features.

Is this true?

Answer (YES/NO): YES